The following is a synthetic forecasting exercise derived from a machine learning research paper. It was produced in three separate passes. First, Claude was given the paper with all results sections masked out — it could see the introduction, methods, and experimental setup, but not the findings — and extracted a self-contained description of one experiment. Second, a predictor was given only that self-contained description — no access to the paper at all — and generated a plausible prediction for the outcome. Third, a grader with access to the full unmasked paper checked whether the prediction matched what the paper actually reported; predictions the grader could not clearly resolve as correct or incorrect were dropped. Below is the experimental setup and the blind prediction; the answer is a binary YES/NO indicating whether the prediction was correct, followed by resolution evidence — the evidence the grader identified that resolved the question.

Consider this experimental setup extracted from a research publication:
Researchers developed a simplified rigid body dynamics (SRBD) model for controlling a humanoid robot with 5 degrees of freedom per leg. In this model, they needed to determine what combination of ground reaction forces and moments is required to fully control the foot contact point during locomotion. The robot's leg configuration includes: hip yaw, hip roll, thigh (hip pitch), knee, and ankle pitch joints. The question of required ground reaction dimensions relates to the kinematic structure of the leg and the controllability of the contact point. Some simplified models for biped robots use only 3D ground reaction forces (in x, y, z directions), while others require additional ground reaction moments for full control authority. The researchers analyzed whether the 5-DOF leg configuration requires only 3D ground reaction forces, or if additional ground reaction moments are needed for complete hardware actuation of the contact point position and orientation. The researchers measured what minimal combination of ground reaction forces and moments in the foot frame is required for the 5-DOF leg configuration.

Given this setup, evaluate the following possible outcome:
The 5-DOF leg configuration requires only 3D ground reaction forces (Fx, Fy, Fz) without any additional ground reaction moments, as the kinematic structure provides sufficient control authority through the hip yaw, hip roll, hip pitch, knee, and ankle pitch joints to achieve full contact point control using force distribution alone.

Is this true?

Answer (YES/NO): NO